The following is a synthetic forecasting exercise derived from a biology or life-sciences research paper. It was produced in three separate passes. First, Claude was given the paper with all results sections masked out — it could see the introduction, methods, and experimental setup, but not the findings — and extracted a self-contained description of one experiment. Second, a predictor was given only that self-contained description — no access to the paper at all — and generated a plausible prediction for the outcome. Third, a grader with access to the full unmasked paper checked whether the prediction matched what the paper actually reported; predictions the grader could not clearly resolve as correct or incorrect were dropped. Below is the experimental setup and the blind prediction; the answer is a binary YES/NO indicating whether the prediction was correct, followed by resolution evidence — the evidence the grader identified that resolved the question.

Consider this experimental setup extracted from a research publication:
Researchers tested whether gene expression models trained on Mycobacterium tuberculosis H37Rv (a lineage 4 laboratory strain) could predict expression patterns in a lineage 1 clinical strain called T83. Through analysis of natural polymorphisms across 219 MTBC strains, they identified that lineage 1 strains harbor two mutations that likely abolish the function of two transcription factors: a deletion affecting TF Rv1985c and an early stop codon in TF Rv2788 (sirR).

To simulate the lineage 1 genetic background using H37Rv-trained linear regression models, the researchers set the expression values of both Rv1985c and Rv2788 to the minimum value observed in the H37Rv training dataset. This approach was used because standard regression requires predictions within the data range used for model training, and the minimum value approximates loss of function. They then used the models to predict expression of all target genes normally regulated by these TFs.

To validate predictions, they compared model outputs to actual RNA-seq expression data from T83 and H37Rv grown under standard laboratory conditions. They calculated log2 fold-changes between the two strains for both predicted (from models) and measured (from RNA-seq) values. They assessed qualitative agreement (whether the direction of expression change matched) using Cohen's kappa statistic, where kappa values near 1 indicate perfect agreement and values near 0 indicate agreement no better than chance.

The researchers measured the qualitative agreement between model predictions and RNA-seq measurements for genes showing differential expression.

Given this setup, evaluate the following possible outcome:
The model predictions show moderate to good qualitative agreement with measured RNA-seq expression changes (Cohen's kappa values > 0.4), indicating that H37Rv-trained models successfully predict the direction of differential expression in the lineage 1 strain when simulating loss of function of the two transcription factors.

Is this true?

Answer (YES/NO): NO